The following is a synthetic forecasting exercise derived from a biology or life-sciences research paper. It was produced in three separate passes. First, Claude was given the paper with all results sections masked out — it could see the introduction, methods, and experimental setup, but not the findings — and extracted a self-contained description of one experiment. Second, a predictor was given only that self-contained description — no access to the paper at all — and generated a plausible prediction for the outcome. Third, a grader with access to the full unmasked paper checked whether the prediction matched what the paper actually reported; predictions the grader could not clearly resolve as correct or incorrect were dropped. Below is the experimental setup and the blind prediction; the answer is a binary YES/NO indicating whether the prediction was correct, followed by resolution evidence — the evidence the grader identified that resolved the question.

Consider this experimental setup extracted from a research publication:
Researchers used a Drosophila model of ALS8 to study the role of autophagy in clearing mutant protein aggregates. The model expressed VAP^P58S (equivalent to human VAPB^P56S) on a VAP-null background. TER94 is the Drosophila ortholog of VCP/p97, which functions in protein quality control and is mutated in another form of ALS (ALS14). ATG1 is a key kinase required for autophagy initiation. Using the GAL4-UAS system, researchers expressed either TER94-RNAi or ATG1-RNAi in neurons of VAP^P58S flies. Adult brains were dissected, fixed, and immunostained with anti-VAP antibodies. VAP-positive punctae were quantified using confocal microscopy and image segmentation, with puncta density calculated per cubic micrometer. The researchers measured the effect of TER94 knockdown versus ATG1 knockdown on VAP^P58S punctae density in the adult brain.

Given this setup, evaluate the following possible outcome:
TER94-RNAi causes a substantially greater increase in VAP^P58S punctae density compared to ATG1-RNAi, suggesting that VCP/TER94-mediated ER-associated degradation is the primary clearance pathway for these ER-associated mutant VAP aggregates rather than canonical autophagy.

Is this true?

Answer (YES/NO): NO